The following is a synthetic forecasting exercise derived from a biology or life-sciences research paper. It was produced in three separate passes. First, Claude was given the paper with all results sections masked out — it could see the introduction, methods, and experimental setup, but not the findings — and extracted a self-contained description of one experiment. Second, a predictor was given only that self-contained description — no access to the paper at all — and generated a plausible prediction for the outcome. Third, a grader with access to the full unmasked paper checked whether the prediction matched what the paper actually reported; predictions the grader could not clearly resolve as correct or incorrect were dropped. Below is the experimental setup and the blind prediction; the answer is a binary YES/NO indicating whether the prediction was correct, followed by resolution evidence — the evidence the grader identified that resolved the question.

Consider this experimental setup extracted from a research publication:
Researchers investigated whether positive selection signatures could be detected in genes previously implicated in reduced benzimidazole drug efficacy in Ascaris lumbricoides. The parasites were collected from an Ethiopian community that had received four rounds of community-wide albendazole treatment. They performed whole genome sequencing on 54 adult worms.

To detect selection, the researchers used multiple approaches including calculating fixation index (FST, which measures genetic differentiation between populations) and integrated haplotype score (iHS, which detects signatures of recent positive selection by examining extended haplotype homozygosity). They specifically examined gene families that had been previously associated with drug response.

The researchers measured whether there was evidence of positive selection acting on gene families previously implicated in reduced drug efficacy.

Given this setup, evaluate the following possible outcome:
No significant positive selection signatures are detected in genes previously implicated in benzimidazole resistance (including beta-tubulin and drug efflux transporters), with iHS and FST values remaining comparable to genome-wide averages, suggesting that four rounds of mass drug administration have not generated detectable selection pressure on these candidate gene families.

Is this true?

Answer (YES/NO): NO